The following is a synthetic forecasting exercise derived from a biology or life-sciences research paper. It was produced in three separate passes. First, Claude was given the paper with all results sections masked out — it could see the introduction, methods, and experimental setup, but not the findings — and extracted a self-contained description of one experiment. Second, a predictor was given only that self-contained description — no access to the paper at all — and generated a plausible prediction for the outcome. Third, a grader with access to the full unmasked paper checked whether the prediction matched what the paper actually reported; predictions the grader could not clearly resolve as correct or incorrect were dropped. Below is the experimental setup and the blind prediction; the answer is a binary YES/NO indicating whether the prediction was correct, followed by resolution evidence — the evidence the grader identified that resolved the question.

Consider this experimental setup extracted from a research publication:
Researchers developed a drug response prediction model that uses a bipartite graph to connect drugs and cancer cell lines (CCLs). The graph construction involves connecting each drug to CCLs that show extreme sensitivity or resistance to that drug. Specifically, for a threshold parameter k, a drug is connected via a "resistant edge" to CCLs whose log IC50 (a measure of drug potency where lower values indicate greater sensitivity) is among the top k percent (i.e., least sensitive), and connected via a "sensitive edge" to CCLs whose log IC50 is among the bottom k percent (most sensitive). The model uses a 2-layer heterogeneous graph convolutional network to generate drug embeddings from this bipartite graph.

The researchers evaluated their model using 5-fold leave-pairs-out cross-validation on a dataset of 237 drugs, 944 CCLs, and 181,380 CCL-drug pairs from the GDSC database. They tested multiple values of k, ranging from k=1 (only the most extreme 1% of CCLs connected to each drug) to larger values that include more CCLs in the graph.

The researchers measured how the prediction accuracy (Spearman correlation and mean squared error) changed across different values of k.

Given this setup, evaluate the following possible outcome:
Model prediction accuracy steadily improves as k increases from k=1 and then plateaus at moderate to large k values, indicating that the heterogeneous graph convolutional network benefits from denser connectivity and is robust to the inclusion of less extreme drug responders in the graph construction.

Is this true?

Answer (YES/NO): NO